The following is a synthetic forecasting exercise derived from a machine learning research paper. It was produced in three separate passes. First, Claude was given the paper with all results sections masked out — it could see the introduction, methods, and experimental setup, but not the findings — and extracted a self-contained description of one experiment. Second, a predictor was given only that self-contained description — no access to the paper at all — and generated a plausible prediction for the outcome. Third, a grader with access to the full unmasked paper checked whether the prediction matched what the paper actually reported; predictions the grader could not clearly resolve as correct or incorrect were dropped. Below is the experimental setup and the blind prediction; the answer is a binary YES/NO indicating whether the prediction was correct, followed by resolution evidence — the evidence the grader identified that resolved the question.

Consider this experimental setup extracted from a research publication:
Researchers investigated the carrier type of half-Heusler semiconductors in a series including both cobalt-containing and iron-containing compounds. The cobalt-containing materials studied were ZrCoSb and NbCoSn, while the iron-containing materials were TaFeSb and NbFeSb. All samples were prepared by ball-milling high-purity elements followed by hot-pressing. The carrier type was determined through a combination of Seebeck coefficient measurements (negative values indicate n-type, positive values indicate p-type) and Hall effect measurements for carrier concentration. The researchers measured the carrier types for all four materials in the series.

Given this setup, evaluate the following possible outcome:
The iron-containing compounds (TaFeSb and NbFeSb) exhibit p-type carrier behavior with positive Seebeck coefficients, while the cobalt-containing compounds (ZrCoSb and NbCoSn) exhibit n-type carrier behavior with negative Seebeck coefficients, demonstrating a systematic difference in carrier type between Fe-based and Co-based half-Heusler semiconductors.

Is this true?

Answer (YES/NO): NO